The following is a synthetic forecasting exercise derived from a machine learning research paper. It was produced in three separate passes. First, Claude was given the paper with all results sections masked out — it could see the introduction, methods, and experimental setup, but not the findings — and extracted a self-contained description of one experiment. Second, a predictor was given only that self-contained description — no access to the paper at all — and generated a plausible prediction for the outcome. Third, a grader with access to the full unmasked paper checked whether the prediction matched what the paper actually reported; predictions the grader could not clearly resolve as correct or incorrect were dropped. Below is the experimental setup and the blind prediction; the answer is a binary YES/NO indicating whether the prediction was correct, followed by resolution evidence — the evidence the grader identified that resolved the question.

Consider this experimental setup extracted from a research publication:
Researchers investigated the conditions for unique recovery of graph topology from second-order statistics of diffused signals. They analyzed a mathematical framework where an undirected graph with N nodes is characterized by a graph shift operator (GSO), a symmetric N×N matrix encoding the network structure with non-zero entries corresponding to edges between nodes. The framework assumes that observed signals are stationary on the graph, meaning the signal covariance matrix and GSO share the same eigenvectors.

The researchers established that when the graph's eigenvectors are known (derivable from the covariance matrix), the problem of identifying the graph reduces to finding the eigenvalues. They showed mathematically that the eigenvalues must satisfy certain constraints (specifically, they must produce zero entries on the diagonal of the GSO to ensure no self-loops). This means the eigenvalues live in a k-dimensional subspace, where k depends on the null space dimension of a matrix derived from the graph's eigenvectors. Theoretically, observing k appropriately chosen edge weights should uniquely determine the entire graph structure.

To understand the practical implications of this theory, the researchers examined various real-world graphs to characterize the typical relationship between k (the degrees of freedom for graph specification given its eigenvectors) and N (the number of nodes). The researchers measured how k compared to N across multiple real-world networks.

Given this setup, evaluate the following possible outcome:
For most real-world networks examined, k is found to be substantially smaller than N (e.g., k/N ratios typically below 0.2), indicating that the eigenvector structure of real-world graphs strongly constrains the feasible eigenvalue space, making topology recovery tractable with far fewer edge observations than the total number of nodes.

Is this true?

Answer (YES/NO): YES